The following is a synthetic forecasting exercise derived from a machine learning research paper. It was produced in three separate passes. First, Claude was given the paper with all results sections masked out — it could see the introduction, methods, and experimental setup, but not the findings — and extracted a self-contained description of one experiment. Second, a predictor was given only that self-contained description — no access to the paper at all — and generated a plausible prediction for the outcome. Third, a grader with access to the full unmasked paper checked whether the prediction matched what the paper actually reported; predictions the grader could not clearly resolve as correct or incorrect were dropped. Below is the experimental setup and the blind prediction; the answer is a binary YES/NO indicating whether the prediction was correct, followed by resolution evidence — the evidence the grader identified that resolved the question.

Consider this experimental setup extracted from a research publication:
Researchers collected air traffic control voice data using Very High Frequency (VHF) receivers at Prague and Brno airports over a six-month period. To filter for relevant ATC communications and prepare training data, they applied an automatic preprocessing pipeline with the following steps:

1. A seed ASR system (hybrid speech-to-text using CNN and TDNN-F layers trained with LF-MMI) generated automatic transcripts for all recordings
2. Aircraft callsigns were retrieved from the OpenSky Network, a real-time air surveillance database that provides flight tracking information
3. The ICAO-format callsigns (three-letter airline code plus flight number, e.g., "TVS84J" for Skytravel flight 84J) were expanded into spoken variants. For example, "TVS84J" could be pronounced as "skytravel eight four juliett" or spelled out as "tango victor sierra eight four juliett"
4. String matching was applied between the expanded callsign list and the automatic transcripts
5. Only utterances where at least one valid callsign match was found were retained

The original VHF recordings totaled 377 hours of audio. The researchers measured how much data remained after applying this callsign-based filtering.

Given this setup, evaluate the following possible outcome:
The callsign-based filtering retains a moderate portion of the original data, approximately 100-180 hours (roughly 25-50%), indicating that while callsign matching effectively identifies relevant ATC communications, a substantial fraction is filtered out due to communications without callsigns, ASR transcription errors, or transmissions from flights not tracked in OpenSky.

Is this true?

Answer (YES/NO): NO